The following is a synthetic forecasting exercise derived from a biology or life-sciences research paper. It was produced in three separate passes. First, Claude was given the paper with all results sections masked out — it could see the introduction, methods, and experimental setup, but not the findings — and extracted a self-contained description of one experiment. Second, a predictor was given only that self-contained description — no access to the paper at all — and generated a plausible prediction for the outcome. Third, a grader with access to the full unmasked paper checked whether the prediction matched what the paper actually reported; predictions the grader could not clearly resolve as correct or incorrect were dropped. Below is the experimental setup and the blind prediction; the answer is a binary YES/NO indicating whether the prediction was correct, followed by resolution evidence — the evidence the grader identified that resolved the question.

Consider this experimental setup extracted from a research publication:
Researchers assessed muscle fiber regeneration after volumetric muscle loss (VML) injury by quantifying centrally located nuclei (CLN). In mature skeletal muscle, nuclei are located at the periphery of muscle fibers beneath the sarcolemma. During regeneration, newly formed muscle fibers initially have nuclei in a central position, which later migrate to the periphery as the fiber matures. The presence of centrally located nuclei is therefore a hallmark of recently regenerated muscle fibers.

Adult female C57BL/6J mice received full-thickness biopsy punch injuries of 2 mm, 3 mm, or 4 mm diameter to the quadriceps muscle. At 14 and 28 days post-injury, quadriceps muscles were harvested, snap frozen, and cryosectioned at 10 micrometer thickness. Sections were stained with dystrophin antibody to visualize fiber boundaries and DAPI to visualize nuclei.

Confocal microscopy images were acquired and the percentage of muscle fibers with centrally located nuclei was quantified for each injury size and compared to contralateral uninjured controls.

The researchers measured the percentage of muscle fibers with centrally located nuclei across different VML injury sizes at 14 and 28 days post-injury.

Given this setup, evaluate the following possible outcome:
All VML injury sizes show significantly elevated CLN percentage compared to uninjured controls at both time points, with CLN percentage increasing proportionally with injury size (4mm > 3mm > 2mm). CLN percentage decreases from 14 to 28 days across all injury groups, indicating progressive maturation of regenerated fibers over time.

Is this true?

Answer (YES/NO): NO